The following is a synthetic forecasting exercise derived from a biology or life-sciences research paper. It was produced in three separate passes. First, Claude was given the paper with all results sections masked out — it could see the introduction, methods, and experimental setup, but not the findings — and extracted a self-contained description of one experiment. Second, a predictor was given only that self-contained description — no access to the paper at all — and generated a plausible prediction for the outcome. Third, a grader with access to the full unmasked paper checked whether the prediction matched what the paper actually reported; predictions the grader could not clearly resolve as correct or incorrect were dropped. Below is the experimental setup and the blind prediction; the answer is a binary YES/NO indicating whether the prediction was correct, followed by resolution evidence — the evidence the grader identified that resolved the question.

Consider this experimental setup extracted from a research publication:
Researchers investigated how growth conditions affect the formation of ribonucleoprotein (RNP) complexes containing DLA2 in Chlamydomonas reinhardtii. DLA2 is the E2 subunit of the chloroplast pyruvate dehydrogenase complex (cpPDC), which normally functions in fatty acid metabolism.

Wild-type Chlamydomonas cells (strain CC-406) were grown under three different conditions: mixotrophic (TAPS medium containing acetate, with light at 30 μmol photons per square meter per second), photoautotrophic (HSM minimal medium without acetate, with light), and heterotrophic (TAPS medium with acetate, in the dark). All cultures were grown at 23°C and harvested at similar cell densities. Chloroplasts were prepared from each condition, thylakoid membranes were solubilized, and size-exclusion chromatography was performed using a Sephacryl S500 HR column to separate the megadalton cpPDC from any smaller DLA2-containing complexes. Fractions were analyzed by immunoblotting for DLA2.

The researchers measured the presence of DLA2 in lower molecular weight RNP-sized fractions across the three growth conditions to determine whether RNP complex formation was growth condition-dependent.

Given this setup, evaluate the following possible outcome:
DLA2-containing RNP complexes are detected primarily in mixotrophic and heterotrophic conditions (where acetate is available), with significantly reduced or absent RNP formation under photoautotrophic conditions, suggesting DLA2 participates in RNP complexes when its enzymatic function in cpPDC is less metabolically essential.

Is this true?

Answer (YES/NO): NO